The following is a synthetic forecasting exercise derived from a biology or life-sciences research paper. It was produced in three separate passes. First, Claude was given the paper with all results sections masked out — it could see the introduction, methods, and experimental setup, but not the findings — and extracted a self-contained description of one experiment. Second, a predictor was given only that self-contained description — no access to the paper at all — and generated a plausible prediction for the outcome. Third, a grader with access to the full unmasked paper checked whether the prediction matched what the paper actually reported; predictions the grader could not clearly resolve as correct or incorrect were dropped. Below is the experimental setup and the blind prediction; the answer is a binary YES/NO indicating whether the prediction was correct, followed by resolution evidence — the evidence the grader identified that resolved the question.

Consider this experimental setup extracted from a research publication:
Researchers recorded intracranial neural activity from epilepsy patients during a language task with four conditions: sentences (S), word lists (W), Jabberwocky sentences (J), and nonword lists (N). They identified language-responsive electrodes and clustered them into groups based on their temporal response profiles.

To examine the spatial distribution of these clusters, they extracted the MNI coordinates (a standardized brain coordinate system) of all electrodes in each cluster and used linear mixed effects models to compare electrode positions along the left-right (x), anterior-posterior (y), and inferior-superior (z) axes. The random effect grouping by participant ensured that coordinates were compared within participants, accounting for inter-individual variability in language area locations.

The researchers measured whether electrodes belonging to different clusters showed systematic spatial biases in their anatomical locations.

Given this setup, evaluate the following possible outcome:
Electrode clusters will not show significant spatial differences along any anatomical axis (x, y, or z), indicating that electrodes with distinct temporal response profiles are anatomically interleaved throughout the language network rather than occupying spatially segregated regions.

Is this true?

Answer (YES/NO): NO